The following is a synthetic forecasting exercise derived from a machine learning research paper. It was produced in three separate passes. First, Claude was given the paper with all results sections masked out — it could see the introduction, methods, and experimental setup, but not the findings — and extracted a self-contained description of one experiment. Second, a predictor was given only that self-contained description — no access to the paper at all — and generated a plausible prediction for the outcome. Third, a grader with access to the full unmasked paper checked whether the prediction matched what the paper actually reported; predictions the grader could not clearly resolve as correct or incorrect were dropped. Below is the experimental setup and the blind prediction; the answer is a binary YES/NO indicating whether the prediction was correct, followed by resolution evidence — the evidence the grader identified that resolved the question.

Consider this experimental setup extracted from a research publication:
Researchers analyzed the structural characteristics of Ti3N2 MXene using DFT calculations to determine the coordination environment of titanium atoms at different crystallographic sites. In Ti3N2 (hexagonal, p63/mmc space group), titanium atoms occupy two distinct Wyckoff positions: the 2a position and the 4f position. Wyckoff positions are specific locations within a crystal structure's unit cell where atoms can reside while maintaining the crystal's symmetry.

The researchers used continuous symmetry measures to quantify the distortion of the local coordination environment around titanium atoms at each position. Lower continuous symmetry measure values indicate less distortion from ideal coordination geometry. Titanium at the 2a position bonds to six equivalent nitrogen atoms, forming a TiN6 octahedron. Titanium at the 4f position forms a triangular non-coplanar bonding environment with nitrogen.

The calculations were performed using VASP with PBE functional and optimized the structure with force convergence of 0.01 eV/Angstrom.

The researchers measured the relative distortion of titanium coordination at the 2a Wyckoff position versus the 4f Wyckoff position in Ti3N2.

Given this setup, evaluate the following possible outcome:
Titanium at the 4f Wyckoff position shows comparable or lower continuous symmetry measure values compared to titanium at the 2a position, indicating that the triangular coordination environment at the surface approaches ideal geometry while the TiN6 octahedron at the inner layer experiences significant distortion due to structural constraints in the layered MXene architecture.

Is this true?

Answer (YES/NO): NO